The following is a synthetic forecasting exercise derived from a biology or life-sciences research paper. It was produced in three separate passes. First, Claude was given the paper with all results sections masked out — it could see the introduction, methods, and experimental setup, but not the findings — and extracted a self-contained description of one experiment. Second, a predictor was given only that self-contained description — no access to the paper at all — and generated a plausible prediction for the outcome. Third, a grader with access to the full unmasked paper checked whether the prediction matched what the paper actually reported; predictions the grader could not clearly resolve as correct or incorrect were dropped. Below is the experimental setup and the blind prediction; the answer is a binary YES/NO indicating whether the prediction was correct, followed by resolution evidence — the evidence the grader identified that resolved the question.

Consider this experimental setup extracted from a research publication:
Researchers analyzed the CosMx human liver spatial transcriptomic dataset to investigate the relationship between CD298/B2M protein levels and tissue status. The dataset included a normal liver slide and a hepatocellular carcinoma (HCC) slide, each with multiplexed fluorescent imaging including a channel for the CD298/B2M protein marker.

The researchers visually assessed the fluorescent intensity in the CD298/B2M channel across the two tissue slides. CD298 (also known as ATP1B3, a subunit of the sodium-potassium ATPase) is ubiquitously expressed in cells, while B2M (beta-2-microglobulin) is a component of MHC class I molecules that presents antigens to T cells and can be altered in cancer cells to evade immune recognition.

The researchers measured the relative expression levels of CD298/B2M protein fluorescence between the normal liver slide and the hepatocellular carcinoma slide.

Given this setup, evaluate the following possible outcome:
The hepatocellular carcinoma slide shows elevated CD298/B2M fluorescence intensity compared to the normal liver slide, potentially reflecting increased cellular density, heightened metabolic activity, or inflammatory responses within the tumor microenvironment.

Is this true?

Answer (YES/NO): YES